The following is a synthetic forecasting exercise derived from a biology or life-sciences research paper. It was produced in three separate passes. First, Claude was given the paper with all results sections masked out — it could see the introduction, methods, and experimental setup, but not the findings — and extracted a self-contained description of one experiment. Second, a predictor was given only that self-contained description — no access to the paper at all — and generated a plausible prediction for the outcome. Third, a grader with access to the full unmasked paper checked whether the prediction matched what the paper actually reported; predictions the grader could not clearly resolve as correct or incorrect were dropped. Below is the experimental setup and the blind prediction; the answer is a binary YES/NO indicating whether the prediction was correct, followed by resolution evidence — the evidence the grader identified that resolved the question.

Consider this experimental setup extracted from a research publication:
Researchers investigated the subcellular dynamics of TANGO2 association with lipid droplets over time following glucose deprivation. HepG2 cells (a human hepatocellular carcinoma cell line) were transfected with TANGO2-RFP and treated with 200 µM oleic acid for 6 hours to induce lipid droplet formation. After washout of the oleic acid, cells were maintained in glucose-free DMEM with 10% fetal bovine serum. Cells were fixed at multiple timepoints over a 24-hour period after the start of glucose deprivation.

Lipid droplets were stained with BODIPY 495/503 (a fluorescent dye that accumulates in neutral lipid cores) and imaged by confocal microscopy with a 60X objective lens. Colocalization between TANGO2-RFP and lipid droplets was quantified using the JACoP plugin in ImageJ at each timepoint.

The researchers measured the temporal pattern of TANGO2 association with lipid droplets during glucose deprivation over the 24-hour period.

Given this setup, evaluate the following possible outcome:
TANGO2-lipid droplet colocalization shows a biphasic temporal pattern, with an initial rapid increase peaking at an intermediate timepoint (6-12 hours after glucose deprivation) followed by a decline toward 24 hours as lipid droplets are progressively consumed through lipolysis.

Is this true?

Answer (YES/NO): NO